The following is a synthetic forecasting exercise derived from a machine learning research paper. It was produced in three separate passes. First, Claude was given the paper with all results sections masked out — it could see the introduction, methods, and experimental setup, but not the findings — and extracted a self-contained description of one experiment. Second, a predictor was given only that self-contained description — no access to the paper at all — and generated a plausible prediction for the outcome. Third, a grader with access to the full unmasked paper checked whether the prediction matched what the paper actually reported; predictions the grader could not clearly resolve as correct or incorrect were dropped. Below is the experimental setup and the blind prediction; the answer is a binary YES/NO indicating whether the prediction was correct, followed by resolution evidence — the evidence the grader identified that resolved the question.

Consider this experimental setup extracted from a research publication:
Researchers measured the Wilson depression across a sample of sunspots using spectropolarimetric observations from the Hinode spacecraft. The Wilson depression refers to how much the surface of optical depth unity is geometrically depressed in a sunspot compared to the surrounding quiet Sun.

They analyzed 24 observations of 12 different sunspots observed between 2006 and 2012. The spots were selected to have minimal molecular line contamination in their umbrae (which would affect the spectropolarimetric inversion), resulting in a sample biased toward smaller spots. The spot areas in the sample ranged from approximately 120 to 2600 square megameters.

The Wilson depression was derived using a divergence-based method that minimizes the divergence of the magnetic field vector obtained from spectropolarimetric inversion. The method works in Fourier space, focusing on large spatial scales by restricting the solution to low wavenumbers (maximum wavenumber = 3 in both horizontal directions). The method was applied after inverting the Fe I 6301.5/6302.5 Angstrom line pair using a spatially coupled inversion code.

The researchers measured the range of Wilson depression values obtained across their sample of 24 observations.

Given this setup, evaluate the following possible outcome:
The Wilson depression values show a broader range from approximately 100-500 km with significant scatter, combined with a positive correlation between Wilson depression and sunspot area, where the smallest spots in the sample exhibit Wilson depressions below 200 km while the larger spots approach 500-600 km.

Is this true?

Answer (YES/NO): NO